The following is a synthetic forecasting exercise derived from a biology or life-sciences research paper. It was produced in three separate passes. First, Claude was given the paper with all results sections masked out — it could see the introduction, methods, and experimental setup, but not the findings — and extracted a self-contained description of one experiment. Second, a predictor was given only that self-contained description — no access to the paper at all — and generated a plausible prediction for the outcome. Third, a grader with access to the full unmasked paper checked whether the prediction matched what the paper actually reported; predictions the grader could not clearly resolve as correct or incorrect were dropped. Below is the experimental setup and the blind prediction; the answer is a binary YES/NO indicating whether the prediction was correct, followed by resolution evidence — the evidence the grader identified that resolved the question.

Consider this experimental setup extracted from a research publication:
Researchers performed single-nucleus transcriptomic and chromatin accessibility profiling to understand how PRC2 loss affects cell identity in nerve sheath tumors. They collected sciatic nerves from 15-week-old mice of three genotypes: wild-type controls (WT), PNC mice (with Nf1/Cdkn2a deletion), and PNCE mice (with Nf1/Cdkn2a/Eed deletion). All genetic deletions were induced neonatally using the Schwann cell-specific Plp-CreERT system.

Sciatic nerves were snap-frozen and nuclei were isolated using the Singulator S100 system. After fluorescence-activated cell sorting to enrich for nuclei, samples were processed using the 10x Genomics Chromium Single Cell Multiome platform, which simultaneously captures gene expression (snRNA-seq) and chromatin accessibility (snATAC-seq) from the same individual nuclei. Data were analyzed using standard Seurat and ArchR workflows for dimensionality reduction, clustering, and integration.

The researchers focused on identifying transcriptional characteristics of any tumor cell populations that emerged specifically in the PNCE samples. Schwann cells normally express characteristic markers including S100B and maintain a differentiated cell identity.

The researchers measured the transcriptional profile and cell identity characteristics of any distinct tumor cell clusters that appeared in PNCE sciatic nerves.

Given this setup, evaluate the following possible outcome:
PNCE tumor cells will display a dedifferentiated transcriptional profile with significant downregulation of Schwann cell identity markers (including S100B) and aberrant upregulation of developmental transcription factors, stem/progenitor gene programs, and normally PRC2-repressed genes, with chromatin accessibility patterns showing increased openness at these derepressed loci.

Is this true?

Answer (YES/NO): YES